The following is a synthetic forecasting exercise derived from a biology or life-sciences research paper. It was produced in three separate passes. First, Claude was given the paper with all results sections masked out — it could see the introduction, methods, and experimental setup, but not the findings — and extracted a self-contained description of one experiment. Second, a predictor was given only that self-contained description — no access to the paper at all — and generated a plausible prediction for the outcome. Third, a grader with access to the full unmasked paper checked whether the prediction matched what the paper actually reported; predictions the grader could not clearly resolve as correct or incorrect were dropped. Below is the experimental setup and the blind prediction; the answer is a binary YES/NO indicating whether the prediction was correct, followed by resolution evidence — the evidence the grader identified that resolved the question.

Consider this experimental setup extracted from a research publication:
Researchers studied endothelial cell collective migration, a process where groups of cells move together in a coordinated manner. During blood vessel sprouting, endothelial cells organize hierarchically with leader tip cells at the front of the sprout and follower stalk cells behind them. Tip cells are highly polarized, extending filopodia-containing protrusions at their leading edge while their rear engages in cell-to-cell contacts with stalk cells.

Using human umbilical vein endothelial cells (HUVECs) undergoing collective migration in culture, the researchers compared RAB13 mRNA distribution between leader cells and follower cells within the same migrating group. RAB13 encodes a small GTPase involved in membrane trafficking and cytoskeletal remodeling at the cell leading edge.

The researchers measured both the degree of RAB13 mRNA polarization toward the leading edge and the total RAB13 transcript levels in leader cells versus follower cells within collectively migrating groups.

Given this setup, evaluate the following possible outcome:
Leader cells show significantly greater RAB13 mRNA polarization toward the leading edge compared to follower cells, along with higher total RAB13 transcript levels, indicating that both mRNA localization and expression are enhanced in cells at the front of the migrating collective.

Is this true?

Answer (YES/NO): YES